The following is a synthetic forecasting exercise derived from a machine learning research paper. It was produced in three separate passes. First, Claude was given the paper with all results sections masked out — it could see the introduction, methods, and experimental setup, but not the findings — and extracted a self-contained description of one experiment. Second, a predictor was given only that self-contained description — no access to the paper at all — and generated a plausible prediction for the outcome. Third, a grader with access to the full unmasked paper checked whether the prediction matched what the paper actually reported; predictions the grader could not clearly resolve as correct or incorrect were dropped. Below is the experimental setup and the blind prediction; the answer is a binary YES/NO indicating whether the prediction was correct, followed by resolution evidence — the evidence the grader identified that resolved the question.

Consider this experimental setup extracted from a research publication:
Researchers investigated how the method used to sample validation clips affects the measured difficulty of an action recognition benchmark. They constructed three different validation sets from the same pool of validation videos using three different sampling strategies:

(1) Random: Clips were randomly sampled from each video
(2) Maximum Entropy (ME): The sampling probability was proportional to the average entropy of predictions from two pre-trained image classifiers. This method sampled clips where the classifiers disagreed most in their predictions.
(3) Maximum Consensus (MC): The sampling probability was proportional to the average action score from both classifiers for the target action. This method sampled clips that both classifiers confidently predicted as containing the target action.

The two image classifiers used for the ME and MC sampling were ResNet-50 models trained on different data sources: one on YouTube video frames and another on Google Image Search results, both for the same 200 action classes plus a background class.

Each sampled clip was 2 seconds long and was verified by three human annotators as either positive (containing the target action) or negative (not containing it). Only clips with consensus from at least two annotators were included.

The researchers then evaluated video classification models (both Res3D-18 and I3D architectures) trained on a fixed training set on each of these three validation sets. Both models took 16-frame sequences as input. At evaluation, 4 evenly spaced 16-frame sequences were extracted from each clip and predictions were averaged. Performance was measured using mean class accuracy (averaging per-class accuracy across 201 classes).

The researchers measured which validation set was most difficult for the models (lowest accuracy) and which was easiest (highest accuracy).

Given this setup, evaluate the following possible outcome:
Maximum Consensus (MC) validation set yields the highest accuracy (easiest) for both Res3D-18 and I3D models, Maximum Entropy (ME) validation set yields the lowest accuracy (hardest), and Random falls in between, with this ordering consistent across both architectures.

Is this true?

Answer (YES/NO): YES